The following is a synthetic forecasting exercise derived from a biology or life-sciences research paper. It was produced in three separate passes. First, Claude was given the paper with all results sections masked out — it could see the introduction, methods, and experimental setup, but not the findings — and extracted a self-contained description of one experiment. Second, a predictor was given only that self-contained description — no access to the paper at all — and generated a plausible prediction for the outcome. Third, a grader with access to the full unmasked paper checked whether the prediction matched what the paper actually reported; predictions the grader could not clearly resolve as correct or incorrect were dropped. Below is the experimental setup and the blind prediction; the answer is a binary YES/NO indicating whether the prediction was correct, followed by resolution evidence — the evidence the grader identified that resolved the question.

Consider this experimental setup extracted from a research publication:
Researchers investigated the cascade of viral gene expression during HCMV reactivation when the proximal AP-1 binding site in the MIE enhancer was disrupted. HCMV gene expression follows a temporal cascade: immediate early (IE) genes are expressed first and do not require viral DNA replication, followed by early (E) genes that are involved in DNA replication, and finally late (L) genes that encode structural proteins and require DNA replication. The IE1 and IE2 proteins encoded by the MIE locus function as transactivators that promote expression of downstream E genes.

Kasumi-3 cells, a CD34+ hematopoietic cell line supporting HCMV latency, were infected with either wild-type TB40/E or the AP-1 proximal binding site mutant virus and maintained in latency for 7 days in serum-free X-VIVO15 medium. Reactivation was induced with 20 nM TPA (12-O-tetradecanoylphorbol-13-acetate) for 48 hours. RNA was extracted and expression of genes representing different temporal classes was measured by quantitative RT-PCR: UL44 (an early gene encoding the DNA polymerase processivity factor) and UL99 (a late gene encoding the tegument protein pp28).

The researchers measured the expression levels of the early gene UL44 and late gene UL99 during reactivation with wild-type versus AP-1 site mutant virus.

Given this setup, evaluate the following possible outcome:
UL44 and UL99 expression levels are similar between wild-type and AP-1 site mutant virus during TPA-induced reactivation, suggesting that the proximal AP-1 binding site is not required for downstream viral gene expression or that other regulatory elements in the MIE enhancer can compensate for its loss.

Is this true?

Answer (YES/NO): NO